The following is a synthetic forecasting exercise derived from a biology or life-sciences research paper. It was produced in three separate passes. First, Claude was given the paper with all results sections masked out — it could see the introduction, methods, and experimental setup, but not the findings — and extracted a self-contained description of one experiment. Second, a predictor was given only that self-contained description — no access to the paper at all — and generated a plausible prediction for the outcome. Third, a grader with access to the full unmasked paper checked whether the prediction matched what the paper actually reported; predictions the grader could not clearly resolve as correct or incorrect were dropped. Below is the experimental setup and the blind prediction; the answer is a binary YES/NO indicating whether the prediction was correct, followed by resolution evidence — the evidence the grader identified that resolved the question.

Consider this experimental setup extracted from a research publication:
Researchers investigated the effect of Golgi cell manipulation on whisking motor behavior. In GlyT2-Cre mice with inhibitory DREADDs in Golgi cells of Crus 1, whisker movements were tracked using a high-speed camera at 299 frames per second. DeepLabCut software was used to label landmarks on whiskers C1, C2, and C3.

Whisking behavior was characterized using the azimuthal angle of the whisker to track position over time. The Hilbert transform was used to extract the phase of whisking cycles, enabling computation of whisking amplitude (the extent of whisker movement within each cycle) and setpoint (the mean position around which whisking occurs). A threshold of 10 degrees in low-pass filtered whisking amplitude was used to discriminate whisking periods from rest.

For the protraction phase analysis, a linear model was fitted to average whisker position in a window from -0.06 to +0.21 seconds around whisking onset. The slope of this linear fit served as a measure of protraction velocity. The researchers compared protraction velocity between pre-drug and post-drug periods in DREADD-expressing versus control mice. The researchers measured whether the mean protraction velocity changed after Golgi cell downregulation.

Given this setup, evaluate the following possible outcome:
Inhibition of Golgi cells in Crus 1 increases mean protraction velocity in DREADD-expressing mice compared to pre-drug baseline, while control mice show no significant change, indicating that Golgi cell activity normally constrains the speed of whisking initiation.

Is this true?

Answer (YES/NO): NO